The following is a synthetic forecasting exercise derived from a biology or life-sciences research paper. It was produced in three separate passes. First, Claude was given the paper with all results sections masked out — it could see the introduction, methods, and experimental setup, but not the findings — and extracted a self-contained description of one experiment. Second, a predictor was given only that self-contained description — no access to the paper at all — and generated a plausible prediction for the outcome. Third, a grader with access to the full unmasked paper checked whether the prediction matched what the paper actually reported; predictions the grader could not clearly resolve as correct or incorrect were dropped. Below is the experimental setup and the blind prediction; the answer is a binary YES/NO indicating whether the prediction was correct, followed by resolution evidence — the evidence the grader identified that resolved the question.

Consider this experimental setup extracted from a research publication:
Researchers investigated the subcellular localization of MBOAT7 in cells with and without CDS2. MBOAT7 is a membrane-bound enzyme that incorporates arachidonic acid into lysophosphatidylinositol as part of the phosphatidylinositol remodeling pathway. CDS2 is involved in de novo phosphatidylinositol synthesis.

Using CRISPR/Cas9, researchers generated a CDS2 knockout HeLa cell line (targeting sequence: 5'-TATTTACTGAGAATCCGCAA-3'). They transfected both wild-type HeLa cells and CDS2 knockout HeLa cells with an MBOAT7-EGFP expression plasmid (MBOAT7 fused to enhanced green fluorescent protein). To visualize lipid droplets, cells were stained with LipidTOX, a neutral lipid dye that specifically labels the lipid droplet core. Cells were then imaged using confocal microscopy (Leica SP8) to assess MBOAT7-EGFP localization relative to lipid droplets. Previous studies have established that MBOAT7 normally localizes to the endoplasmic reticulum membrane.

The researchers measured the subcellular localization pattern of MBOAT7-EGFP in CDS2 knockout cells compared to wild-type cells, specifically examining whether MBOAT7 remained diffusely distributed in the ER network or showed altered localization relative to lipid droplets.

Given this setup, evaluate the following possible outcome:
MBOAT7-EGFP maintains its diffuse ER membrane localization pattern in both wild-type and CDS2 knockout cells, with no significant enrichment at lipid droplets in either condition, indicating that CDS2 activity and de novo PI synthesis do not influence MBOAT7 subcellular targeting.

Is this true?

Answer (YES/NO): NO